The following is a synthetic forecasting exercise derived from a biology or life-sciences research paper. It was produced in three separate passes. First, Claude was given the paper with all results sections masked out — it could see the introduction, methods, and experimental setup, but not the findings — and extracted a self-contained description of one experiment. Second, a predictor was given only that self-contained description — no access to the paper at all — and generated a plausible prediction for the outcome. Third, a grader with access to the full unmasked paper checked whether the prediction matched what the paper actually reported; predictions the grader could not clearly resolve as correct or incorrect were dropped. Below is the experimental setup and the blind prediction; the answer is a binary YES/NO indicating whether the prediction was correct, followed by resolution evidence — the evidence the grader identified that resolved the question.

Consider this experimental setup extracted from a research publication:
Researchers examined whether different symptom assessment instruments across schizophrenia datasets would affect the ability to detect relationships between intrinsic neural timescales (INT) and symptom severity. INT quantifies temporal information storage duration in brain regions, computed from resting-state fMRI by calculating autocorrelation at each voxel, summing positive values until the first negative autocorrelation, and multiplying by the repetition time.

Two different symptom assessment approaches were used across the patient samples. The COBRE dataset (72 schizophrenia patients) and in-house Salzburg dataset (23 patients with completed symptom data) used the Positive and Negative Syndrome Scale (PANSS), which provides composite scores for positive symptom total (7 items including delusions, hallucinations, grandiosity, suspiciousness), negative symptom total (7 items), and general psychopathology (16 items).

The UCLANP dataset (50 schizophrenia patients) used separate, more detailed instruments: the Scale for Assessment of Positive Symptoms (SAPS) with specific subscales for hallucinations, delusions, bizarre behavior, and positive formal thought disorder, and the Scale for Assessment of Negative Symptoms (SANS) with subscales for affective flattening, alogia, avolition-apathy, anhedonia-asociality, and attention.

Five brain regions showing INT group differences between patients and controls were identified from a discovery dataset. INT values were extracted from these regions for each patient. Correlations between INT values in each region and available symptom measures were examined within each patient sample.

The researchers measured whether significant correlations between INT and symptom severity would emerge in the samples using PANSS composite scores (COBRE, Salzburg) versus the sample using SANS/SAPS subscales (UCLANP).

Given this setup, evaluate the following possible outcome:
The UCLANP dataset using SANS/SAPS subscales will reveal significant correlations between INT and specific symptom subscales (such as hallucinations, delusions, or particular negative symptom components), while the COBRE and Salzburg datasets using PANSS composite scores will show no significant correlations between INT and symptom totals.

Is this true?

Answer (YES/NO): YES